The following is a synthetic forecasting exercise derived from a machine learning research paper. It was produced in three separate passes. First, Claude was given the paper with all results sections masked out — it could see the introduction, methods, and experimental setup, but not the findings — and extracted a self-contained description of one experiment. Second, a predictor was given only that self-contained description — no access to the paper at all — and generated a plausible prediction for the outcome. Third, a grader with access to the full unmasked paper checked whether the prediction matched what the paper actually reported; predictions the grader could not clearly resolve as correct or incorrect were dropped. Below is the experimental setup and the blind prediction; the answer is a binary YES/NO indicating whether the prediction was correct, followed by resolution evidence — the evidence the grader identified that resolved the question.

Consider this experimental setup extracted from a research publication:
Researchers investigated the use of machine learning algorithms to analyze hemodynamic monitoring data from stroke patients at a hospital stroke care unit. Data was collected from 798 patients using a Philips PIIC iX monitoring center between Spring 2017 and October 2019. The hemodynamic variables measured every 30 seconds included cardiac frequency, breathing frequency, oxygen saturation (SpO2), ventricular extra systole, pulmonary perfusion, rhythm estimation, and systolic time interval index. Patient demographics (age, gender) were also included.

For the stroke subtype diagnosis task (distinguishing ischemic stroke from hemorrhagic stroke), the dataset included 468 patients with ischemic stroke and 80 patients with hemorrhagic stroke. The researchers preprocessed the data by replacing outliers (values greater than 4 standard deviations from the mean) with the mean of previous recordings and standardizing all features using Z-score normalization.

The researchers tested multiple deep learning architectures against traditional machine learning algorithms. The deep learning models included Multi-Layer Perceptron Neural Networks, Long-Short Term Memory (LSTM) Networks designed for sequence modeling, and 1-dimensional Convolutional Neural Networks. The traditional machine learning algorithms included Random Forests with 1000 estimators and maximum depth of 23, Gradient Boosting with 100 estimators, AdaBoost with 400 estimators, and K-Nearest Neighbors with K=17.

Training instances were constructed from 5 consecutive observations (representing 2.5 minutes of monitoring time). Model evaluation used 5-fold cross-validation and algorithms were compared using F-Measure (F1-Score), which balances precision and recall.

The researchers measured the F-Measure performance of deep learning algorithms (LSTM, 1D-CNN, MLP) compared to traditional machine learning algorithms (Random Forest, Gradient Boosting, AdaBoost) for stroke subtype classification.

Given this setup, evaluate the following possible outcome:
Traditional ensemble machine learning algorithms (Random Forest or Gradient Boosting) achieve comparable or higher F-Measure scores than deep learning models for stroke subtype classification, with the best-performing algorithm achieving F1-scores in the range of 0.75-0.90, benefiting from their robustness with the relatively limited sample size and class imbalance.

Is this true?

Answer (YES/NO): NO